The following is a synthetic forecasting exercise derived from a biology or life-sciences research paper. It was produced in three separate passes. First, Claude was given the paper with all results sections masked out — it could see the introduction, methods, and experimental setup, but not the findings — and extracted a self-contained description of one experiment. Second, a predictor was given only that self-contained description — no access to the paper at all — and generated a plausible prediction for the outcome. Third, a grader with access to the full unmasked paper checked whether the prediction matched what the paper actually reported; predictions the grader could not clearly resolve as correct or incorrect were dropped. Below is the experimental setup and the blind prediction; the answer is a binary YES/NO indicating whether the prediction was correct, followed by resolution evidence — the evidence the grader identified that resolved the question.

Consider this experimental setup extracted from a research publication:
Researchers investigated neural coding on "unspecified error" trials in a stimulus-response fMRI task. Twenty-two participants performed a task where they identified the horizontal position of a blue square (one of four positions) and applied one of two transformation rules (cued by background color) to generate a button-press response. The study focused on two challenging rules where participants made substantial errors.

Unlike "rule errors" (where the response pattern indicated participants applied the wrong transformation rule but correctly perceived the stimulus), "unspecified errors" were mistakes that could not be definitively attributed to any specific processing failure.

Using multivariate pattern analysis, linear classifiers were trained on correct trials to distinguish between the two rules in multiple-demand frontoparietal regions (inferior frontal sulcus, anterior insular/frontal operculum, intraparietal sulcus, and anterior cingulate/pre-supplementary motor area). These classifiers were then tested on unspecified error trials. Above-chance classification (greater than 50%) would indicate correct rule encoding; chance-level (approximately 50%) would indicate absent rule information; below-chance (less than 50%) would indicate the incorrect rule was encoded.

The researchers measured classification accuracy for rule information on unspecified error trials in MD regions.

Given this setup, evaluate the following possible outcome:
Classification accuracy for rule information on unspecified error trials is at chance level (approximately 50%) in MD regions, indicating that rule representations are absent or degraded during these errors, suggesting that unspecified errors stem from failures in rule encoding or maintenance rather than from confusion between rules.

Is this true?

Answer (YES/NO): NO